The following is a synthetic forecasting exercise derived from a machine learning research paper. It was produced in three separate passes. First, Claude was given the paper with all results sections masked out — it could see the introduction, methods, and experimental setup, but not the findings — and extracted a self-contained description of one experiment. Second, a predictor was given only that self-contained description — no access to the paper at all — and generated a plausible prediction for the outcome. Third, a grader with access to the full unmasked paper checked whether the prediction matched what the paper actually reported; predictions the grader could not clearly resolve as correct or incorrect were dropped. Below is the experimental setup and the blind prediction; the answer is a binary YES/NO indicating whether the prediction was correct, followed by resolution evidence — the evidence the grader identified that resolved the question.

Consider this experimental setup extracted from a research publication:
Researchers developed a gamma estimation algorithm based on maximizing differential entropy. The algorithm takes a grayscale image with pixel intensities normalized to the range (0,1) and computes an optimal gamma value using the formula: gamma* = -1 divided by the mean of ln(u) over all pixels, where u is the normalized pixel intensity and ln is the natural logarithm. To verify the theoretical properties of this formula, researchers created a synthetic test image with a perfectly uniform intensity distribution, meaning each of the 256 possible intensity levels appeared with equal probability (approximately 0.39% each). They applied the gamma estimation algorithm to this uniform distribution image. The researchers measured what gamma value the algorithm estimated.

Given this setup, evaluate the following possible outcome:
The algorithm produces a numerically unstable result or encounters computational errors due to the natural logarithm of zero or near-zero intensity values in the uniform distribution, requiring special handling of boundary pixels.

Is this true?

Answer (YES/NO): NO